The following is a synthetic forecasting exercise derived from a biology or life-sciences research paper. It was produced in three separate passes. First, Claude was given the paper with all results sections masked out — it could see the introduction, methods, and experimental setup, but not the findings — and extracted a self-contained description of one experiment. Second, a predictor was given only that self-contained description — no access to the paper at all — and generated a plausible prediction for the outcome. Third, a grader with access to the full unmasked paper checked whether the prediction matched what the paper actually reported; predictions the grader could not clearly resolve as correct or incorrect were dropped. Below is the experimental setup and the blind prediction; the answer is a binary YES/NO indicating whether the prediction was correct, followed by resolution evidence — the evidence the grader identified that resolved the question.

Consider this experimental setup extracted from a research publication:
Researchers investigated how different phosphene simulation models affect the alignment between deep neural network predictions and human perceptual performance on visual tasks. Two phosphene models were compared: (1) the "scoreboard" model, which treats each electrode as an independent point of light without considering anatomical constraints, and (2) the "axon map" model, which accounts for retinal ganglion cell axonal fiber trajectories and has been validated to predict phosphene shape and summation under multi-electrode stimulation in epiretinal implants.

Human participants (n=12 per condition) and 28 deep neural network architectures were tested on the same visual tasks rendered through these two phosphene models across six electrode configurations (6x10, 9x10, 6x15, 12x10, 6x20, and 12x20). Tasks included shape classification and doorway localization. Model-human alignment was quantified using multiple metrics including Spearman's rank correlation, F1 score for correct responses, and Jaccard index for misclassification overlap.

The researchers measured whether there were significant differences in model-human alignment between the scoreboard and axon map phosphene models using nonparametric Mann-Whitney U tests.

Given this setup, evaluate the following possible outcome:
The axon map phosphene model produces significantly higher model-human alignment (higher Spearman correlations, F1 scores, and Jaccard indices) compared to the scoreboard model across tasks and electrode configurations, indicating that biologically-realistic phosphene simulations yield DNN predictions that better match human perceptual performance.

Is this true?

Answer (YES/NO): NO